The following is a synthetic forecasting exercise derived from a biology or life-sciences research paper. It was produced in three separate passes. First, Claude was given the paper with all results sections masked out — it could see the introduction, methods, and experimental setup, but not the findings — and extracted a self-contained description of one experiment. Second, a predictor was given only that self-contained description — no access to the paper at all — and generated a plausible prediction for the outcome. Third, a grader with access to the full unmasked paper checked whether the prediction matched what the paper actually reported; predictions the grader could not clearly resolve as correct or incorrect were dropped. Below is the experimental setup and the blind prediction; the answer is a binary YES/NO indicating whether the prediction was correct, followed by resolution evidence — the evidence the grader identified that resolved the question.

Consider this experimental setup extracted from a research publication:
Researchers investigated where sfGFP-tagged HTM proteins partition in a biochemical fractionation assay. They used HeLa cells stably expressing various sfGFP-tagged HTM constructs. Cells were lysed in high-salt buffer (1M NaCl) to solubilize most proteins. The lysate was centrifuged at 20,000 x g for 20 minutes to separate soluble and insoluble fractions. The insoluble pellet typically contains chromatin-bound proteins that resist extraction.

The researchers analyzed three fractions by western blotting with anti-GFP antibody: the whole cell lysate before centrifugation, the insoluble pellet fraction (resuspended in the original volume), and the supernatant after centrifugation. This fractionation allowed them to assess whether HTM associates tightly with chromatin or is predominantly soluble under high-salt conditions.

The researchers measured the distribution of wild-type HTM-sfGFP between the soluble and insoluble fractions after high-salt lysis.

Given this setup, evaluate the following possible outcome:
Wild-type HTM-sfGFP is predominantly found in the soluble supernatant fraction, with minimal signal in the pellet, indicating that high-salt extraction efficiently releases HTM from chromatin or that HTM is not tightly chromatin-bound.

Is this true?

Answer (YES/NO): NO